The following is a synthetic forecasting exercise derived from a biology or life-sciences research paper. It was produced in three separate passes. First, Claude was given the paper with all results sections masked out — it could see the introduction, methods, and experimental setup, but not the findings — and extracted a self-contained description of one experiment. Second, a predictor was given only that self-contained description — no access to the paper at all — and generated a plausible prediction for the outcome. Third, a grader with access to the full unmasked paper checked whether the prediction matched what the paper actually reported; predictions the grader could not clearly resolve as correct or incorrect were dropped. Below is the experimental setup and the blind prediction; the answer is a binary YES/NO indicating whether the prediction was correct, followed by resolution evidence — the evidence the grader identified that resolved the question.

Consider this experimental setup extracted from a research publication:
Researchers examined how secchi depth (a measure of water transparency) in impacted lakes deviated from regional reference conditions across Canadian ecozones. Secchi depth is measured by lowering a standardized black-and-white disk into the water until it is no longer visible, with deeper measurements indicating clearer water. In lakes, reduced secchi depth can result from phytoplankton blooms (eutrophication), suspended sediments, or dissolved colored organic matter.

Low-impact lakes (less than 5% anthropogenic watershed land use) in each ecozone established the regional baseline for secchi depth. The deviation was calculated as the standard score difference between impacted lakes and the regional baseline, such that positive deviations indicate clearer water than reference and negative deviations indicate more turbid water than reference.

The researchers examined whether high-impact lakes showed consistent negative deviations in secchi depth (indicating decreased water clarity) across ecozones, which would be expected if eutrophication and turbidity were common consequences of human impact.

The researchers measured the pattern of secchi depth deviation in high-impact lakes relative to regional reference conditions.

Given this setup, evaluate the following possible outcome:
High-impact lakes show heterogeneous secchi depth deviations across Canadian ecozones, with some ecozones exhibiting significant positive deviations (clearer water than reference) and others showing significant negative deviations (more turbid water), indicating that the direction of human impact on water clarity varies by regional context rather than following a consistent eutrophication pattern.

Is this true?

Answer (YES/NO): YES